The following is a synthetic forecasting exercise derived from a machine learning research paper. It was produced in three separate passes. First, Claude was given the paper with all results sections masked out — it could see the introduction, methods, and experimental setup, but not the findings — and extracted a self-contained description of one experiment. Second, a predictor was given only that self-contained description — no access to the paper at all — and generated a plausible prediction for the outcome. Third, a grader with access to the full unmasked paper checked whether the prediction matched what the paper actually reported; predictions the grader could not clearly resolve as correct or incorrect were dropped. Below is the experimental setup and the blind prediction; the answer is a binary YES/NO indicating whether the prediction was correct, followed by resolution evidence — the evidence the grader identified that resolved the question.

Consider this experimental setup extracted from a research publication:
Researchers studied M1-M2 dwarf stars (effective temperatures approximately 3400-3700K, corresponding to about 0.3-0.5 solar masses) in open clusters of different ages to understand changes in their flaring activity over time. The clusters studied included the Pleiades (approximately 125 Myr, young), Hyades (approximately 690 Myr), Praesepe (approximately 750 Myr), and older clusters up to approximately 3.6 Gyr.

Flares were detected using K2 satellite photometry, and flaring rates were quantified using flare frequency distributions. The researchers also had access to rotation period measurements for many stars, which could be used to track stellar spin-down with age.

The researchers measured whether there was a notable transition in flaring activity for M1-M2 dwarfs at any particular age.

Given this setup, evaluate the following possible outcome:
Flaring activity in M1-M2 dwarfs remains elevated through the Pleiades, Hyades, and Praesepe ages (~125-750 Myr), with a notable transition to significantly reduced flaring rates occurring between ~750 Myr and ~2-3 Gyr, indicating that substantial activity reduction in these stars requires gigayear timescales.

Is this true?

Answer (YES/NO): NO